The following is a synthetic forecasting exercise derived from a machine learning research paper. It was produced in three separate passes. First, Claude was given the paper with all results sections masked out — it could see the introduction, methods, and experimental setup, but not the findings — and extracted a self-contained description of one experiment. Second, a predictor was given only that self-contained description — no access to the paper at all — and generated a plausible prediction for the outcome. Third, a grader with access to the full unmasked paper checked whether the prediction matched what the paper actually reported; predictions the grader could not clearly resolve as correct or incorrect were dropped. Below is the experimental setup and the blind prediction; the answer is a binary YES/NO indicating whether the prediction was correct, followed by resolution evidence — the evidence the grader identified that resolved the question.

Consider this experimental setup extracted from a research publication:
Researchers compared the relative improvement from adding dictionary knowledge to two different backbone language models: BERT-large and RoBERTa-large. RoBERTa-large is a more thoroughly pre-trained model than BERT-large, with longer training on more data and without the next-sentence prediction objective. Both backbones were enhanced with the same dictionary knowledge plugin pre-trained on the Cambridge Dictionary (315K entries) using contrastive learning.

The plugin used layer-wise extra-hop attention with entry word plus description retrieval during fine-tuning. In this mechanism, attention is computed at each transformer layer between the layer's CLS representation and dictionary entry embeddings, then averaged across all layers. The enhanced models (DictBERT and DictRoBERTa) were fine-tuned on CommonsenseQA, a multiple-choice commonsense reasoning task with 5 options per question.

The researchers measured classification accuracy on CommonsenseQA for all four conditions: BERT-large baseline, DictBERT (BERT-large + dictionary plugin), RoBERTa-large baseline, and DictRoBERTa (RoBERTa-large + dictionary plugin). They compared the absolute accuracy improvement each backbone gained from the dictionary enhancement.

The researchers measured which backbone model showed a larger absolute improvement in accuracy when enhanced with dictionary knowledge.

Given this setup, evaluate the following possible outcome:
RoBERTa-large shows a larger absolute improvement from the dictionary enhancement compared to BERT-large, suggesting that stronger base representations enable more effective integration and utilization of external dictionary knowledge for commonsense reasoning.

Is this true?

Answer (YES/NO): NO